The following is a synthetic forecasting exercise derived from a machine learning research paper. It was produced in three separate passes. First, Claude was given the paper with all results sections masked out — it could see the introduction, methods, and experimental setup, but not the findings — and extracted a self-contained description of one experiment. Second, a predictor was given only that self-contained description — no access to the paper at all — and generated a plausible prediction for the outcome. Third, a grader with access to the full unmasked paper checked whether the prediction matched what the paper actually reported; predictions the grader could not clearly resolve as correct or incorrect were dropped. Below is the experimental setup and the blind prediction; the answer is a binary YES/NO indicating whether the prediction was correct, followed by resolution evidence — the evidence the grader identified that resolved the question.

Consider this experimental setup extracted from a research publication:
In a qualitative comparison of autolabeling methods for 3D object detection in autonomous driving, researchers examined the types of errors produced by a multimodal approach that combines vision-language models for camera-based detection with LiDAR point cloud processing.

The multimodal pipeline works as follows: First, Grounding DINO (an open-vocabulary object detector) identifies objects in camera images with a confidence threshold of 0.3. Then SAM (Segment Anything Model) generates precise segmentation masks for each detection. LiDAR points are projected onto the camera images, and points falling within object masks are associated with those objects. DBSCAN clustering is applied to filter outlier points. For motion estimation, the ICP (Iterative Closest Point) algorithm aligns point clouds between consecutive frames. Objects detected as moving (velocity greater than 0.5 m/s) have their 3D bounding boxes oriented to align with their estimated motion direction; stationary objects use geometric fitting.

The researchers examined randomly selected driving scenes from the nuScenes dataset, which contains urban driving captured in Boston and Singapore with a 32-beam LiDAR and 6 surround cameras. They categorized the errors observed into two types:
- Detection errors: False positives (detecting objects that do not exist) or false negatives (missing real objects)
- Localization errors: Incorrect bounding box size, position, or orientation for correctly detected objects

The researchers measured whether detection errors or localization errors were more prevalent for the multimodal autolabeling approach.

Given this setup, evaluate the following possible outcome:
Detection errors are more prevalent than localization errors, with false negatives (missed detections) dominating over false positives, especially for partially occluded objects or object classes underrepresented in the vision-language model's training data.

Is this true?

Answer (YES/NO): NO